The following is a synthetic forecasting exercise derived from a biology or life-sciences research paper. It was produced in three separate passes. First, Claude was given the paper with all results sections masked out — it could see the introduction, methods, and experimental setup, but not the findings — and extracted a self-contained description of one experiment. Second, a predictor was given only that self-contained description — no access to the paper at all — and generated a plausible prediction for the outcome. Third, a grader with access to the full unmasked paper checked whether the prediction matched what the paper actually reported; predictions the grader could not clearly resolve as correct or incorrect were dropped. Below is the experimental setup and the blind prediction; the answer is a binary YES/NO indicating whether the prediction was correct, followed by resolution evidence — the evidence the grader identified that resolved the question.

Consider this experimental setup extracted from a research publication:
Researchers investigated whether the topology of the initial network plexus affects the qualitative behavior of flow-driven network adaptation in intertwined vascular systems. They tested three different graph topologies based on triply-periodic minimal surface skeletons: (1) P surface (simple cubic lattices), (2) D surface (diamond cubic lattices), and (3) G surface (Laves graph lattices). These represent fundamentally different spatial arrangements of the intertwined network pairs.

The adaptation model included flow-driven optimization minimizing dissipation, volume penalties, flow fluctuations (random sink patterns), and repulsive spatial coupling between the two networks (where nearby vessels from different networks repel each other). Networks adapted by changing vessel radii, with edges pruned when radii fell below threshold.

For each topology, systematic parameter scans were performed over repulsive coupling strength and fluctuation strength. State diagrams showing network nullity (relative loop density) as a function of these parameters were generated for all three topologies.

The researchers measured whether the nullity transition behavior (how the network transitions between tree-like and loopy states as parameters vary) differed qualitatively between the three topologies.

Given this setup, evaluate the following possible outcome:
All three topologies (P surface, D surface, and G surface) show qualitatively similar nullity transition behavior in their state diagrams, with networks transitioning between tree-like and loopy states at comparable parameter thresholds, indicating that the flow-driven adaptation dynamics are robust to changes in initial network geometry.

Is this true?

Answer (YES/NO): YES